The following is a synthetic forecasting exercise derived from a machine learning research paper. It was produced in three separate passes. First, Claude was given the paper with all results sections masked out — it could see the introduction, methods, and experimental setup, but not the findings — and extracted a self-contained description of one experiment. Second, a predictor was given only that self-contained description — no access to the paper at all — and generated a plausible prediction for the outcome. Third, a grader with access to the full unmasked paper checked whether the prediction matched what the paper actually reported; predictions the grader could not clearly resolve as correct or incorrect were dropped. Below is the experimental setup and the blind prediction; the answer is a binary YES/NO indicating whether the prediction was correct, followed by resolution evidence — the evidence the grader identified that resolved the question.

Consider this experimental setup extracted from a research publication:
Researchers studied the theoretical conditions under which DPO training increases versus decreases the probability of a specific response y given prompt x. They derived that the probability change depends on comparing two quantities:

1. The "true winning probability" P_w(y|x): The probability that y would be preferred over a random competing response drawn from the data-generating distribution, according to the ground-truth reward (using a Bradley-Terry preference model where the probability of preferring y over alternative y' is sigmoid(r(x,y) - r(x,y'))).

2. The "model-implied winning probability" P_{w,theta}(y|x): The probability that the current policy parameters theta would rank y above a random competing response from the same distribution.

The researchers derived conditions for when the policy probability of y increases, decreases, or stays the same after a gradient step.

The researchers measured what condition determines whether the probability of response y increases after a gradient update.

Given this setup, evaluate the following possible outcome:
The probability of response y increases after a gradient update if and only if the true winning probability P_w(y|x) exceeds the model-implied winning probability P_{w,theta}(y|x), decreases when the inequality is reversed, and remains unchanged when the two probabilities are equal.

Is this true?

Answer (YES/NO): YES